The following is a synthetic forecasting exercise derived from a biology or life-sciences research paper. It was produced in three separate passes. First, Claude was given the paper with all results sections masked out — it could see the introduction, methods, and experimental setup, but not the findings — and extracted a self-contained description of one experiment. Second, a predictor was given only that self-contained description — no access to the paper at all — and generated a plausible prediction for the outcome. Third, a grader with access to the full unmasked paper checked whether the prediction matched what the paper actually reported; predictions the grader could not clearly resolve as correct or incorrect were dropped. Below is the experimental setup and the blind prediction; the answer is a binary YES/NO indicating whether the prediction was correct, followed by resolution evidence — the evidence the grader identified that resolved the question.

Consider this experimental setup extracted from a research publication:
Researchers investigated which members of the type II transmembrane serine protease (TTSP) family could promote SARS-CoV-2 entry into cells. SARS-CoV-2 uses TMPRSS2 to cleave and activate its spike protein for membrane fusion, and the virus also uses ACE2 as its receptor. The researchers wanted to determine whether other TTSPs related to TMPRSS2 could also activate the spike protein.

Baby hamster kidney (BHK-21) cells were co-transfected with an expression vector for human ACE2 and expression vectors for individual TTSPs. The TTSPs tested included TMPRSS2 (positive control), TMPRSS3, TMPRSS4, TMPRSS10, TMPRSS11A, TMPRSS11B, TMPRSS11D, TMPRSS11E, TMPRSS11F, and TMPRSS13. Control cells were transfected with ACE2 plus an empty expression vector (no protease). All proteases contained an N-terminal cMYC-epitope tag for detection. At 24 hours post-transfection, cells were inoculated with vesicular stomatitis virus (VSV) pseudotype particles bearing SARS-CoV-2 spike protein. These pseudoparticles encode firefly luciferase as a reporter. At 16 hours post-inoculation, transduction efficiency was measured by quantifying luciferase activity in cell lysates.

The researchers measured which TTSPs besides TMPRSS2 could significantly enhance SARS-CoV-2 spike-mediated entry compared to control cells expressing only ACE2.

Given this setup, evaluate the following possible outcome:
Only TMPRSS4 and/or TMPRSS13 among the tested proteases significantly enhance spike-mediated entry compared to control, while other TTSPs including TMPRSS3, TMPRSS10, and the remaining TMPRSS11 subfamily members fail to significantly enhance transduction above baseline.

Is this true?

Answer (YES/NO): NO